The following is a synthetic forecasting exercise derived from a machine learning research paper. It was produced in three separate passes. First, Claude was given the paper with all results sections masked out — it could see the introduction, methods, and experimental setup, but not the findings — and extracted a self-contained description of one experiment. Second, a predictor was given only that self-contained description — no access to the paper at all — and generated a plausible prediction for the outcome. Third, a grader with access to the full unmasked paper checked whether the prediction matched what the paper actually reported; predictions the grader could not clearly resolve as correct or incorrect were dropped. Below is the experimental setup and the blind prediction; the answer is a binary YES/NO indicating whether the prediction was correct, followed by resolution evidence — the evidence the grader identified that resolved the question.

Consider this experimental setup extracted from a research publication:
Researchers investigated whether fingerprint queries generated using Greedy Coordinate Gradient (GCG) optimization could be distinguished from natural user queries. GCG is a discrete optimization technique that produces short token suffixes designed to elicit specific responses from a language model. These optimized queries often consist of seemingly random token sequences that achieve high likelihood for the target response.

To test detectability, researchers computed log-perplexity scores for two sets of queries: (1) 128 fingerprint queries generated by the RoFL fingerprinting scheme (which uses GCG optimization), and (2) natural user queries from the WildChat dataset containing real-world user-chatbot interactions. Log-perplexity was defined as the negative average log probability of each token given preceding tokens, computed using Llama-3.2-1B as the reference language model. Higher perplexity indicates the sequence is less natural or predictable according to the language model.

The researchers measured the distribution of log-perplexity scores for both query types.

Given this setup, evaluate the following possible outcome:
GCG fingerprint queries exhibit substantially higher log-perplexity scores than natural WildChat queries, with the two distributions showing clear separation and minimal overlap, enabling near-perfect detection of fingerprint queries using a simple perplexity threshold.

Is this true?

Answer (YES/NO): YES